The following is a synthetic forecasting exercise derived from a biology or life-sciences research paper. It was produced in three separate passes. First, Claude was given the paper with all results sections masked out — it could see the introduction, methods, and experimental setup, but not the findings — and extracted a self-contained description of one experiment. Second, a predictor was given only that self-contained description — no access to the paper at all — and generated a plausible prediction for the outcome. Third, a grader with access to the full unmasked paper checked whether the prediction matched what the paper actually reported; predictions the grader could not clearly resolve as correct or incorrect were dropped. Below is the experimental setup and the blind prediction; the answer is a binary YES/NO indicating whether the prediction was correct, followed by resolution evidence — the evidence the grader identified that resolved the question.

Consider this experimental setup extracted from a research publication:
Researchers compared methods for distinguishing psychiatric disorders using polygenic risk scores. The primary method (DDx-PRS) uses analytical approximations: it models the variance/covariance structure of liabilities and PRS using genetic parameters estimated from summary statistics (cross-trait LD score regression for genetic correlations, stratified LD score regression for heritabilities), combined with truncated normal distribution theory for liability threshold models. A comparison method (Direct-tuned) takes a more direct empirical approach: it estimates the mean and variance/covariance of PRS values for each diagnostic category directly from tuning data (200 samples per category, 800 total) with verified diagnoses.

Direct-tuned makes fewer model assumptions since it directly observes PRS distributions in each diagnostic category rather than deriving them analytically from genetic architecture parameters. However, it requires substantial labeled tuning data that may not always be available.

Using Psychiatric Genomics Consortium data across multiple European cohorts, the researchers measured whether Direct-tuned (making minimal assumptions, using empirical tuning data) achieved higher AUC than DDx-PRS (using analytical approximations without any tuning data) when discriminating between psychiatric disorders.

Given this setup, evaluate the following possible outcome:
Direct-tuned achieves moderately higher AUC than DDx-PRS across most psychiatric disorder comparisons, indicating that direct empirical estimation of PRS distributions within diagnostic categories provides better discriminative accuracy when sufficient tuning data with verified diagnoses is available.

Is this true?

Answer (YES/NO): NO